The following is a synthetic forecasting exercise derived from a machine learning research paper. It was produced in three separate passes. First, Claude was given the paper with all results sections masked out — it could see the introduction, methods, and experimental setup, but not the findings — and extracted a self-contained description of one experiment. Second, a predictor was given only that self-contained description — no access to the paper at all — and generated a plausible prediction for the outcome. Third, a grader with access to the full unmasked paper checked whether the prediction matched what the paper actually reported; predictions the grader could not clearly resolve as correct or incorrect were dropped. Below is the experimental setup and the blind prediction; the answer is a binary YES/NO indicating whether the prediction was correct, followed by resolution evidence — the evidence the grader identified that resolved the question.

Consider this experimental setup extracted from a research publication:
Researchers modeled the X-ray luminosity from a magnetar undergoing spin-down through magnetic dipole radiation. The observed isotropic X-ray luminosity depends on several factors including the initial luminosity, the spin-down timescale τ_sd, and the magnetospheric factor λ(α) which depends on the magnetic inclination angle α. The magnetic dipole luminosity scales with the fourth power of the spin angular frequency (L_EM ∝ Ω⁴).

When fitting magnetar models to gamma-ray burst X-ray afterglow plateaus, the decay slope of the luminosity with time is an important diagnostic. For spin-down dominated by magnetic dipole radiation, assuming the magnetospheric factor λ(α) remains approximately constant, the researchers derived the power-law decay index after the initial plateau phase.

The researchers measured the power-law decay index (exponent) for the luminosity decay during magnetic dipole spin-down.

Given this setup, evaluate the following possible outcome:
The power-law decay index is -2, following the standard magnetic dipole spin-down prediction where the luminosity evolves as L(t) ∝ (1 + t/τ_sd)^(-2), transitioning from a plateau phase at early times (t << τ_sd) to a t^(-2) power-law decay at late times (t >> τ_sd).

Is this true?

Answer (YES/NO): YES